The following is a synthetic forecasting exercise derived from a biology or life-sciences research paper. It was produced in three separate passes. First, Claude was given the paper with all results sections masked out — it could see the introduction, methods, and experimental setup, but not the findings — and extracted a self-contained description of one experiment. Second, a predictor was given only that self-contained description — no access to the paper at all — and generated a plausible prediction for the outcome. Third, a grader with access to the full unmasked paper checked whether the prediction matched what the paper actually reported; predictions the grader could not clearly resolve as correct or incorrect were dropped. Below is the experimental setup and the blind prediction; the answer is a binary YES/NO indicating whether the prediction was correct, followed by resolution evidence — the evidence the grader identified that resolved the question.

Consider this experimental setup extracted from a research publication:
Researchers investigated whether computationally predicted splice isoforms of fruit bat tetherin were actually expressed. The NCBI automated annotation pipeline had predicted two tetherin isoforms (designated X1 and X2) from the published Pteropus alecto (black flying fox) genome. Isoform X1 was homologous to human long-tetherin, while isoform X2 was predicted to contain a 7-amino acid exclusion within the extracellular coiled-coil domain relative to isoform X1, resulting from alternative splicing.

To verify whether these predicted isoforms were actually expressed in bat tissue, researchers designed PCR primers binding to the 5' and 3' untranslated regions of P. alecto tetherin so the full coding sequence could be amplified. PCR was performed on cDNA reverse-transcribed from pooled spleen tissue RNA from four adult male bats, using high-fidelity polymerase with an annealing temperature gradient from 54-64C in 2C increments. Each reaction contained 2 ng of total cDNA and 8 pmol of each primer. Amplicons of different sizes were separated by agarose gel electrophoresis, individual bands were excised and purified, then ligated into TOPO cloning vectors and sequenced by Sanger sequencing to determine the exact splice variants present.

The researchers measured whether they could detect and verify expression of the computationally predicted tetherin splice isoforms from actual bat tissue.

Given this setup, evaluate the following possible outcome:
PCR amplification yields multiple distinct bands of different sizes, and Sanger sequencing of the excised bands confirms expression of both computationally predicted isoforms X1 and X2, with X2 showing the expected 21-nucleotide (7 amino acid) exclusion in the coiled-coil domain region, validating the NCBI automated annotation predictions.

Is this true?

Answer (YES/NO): YES